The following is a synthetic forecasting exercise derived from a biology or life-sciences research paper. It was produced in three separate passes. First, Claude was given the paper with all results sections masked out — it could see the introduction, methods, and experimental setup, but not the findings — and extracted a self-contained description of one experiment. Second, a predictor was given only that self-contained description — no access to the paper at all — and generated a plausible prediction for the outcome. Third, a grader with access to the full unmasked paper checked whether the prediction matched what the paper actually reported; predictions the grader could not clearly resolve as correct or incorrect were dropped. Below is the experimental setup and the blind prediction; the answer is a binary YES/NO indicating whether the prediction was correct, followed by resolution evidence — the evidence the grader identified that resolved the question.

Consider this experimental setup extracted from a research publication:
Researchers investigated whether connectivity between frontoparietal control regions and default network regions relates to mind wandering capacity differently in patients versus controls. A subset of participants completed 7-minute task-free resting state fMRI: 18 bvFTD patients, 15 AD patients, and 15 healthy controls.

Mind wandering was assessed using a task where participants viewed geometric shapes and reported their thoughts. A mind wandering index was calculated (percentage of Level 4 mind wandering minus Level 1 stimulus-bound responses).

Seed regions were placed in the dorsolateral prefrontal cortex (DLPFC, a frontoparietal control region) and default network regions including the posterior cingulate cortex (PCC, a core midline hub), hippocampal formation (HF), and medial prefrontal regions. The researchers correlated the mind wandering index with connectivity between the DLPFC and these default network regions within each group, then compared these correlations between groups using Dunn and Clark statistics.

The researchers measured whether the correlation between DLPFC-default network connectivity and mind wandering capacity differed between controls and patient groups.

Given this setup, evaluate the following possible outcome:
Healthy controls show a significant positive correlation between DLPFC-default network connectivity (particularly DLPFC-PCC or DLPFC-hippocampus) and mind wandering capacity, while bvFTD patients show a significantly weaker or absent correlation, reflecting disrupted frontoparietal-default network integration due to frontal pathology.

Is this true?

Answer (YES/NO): NO